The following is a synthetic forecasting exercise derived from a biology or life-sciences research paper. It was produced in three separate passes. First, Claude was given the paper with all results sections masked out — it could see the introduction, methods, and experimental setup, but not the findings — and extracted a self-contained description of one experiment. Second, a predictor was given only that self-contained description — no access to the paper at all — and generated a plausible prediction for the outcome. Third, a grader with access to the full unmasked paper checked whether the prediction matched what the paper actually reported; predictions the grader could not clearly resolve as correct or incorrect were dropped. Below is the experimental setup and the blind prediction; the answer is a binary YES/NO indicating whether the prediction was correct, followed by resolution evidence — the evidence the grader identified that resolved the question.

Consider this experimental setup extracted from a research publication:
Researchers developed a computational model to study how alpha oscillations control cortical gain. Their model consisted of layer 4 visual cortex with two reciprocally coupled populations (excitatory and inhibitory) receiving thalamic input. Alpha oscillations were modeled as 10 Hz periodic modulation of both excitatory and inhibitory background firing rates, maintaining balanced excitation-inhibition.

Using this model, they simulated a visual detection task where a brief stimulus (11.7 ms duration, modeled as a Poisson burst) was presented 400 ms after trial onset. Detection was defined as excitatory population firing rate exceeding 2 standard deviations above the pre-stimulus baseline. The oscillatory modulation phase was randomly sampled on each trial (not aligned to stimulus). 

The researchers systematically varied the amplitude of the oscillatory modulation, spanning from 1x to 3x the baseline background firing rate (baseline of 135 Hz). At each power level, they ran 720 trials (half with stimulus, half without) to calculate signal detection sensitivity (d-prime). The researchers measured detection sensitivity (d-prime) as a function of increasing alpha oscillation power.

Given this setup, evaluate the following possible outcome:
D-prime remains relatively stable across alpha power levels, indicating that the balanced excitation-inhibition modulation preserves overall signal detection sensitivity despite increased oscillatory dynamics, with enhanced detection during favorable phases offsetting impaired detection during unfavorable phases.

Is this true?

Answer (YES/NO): NO